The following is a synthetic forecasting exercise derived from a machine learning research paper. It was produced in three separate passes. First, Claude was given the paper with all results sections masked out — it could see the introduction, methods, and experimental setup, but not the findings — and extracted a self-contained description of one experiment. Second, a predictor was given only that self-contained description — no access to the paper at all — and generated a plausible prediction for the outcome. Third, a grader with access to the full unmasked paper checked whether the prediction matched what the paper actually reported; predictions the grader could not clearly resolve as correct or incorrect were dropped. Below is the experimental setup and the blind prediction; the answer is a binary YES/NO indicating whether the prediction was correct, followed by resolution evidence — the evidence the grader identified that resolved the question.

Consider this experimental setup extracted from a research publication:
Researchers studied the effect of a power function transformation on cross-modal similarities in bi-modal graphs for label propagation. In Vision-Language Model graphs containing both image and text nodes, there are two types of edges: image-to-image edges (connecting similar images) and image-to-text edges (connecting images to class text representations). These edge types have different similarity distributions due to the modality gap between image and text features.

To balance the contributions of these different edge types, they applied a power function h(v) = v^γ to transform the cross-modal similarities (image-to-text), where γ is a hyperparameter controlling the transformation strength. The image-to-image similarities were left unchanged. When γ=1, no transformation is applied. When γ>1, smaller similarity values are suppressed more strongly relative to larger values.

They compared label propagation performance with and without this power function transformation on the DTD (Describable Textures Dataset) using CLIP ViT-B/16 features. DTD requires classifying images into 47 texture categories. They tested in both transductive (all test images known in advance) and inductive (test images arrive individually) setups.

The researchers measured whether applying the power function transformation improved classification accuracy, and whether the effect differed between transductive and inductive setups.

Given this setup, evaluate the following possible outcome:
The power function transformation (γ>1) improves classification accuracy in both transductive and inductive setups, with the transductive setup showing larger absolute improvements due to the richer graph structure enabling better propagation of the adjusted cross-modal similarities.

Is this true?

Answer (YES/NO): YES